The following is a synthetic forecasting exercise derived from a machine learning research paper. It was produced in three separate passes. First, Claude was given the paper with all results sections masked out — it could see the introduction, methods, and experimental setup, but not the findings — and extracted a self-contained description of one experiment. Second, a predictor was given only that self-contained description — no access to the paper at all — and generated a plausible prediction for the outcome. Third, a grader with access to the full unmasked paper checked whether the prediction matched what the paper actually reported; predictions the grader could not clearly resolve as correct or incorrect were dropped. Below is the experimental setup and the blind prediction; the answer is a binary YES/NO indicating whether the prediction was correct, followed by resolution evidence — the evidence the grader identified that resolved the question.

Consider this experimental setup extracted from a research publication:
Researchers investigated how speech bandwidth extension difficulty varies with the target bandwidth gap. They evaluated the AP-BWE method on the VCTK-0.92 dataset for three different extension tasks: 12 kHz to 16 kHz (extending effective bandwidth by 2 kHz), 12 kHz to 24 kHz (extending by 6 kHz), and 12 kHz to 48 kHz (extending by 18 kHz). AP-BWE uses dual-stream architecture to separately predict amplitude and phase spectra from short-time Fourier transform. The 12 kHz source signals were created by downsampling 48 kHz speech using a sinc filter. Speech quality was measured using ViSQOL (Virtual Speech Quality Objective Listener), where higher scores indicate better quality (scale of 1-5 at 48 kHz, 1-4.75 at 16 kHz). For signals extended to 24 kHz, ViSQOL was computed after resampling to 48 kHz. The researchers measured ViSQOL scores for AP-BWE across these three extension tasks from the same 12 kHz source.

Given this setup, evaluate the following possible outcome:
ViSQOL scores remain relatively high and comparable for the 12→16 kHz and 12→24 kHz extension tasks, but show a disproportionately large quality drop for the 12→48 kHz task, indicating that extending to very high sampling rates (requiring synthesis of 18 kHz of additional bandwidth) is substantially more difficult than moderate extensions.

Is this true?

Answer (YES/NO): NO